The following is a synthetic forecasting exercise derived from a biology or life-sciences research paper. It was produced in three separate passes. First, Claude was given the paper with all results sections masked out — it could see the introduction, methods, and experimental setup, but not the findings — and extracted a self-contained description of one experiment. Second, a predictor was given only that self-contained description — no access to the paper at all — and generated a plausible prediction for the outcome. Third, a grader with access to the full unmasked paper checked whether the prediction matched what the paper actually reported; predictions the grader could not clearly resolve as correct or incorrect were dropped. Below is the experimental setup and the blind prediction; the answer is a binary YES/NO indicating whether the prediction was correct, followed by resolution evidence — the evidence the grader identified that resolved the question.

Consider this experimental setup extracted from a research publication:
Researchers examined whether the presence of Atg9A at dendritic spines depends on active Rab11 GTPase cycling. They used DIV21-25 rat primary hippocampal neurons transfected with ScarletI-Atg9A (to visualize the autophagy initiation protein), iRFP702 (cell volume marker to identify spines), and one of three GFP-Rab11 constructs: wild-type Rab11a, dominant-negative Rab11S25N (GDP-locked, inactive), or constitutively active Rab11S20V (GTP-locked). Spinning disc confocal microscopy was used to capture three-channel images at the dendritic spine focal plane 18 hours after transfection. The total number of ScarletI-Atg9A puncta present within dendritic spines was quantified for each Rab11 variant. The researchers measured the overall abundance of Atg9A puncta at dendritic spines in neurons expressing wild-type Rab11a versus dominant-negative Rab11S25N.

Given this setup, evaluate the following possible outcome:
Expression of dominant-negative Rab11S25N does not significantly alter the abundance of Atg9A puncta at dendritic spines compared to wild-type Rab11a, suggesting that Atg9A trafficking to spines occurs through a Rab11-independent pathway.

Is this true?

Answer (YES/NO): NO